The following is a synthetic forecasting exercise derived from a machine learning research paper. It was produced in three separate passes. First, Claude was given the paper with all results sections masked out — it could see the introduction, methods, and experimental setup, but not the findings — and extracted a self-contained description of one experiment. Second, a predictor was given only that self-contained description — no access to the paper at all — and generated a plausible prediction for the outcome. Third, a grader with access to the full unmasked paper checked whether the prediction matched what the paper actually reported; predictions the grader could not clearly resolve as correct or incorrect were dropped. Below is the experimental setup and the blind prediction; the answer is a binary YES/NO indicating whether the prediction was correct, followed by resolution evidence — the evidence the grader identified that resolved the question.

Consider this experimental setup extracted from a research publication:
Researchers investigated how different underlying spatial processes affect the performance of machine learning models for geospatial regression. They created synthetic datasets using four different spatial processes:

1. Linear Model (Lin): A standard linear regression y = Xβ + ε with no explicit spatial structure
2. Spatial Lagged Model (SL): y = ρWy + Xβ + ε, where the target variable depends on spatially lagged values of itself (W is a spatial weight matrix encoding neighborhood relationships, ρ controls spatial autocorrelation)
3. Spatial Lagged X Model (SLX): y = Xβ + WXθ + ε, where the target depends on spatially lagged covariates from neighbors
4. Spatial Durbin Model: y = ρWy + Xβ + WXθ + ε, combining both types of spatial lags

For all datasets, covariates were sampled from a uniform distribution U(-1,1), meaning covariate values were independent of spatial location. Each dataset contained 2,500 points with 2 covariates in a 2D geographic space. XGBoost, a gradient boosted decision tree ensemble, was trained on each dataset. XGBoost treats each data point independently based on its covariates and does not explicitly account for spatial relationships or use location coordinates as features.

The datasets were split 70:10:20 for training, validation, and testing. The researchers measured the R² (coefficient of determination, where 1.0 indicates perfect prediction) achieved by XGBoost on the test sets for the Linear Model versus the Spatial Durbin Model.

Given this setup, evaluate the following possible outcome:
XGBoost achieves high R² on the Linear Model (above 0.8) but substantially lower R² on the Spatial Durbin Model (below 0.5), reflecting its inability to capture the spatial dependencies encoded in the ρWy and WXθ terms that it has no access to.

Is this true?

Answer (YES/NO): NO